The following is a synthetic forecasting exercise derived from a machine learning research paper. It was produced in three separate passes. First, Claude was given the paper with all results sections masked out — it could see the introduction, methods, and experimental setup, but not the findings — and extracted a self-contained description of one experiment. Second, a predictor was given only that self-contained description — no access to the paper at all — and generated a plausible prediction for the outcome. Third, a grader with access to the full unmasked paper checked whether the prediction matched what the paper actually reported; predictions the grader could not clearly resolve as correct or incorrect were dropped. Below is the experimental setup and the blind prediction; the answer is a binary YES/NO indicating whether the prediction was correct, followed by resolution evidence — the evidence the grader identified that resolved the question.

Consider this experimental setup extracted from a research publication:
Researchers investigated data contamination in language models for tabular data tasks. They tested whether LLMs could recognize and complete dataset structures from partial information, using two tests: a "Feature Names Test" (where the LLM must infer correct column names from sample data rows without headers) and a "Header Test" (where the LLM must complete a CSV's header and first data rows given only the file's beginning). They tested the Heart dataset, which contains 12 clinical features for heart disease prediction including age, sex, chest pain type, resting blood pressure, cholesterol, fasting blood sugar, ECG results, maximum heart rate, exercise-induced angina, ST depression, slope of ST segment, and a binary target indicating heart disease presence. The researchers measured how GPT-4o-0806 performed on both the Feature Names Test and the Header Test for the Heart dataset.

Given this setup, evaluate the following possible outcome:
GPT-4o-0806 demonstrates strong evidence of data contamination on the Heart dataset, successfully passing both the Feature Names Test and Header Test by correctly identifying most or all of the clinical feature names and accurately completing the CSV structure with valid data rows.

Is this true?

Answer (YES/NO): NO